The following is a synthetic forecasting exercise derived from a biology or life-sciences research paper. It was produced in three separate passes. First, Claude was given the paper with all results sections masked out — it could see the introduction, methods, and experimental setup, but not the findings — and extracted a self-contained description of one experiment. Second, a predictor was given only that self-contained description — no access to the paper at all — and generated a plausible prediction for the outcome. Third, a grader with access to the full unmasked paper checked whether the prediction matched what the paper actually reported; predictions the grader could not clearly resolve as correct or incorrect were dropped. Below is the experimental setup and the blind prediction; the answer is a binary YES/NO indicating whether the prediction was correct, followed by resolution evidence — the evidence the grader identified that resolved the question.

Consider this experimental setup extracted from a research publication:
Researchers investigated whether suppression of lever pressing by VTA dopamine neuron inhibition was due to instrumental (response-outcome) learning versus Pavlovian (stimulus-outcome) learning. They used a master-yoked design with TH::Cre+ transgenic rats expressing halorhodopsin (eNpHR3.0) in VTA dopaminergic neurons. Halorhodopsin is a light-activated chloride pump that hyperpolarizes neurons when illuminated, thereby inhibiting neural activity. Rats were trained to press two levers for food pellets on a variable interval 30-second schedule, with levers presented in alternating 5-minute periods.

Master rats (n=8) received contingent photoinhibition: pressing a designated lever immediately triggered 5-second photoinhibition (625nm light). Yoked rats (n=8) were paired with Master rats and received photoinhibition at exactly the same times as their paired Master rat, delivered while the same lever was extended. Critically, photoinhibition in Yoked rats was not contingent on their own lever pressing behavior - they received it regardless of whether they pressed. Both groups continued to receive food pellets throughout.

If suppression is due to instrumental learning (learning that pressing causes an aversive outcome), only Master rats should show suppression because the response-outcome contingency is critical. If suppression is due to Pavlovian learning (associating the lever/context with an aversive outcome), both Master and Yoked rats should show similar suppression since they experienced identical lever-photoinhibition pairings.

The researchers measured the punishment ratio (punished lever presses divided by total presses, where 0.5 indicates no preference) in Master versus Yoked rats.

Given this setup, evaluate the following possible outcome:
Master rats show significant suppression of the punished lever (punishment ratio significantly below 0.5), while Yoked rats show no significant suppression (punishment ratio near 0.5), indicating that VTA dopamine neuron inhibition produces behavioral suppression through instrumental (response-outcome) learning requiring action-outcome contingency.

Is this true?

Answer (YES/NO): YES